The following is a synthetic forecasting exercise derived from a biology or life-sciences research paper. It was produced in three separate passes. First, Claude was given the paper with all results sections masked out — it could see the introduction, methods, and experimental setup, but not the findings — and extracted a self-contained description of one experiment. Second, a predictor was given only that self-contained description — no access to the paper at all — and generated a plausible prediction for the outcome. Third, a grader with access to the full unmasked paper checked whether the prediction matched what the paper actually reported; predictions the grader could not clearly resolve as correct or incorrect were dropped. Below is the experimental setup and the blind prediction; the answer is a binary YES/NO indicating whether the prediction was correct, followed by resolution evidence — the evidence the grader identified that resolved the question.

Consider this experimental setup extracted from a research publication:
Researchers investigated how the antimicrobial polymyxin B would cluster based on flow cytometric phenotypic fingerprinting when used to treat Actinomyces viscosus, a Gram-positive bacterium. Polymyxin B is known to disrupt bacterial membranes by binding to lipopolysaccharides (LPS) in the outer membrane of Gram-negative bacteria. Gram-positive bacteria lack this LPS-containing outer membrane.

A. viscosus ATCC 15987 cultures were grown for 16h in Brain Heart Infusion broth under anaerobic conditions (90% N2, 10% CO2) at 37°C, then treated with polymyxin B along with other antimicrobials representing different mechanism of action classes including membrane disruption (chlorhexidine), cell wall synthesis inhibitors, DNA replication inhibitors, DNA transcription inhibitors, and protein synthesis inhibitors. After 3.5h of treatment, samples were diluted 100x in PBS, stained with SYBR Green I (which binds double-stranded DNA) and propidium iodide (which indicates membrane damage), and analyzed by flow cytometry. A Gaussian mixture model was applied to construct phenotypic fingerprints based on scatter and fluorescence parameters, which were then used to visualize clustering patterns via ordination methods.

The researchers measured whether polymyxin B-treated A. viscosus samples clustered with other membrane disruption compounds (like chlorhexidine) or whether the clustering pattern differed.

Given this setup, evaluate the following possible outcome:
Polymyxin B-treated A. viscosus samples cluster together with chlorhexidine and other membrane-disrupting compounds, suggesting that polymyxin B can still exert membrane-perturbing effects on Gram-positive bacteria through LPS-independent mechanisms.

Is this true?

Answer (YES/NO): NO